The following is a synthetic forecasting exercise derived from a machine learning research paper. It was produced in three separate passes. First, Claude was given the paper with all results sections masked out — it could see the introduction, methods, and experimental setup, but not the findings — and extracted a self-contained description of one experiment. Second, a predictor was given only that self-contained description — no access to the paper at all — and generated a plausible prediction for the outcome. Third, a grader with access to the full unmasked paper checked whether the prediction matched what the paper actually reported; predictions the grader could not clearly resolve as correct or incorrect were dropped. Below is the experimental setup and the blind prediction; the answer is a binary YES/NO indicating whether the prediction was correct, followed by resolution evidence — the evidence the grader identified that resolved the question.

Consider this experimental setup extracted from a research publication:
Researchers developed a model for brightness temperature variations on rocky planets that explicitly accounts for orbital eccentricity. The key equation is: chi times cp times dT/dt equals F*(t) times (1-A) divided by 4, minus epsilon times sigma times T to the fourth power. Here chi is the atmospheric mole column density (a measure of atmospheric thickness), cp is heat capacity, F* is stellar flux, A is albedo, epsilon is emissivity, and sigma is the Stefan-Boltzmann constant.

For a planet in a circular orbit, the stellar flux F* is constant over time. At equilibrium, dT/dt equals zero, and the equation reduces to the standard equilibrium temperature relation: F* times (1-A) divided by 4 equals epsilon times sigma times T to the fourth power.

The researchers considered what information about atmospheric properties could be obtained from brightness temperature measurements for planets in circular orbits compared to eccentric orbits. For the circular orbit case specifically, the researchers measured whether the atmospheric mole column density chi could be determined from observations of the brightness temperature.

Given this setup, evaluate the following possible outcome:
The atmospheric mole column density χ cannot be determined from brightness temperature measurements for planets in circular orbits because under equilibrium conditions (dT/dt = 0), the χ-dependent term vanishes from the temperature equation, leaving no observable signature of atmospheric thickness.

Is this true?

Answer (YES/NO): YES